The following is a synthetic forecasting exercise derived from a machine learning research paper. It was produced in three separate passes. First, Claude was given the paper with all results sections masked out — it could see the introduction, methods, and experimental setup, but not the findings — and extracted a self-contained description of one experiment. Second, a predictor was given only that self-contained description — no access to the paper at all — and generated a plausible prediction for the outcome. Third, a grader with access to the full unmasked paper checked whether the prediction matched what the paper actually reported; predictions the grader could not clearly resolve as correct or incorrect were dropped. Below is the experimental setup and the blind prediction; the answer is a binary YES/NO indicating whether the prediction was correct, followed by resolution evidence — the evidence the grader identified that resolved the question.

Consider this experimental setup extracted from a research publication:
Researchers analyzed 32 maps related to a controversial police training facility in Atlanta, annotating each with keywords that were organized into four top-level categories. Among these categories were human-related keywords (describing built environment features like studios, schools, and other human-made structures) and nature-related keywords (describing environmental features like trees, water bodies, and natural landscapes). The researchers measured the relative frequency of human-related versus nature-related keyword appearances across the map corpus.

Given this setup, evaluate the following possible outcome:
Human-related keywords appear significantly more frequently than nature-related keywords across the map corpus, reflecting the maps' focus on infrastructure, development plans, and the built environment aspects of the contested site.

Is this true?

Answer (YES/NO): NO